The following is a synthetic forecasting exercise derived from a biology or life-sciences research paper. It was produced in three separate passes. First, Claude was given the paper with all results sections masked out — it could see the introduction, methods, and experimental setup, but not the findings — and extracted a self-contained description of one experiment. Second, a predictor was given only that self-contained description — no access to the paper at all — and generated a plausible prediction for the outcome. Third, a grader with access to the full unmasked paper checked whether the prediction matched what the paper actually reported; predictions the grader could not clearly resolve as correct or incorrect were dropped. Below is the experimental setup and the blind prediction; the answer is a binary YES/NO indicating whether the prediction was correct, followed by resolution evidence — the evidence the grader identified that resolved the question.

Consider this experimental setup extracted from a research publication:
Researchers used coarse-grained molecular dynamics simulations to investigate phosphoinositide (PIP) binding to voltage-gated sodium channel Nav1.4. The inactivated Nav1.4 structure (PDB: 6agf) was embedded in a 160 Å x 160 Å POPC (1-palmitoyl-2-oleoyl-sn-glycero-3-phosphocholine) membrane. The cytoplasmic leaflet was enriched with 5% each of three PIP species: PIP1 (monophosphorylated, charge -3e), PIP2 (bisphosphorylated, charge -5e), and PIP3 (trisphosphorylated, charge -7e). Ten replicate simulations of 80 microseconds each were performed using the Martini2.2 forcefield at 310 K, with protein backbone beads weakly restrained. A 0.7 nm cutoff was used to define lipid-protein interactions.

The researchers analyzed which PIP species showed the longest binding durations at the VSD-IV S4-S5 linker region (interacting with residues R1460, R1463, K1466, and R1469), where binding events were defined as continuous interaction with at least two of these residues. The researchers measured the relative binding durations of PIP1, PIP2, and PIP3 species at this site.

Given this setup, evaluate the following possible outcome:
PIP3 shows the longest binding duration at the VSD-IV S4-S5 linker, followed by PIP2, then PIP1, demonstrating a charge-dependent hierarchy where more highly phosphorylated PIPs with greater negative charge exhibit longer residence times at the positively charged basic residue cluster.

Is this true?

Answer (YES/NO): NO